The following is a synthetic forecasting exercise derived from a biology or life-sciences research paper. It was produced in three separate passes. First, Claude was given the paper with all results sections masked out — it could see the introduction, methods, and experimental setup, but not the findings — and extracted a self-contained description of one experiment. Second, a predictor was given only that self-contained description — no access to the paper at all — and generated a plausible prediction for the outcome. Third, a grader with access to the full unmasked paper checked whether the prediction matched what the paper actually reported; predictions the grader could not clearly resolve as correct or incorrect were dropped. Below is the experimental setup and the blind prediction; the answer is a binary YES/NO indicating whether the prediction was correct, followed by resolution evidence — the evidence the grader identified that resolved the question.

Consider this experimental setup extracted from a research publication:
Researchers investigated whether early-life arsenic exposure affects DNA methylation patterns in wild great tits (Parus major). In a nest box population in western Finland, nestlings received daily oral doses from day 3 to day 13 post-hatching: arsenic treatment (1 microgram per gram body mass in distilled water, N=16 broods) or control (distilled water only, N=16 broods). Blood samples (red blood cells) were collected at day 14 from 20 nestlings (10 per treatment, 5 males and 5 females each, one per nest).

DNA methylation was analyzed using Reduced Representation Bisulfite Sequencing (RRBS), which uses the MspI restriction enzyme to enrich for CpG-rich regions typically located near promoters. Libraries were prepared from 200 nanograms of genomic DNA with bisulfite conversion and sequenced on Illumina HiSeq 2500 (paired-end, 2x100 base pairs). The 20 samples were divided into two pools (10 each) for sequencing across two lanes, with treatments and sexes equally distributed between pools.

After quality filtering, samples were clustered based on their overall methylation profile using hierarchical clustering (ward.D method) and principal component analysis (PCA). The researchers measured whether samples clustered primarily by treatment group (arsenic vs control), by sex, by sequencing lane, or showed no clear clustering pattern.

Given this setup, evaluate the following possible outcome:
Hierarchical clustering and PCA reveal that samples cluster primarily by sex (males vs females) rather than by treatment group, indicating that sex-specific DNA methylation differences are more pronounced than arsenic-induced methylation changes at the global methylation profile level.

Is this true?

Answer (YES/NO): NO